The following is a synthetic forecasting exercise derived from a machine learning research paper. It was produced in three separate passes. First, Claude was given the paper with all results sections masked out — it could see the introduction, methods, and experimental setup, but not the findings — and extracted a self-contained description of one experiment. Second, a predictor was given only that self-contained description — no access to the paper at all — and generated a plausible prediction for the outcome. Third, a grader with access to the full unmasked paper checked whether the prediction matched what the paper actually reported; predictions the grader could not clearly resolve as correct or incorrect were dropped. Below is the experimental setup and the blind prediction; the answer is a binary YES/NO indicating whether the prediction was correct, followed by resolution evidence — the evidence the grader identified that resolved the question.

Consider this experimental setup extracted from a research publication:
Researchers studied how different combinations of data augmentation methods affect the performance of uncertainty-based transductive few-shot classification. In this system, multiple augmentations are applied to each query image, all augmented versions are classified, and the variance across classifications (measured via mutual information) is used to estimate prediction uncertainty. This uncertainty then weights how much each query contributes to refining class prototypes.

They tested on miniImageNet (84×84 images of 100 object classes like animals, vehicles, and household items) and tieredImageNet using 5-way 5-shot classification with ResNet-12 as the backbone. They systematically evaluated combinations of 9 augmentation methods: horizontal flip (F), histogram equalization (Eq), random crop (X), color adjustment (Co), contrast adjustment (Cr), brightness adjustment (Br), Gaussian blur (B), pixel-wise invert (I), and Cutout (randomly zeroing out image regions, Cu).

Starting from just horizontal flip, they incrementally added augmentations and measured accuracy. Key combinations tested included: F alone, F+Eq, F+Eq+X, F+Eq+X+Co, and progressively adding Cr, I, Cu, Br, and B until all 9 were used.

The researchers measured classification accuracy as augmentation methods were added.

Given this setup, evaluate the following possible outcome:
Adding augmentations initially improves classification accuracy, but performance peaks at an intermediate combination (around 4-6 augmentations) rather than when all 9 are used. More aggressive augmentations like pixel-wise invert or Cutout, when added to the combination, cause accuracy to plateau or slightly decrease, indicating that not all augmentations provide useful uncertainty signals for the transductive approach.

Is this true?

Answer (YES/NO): YES